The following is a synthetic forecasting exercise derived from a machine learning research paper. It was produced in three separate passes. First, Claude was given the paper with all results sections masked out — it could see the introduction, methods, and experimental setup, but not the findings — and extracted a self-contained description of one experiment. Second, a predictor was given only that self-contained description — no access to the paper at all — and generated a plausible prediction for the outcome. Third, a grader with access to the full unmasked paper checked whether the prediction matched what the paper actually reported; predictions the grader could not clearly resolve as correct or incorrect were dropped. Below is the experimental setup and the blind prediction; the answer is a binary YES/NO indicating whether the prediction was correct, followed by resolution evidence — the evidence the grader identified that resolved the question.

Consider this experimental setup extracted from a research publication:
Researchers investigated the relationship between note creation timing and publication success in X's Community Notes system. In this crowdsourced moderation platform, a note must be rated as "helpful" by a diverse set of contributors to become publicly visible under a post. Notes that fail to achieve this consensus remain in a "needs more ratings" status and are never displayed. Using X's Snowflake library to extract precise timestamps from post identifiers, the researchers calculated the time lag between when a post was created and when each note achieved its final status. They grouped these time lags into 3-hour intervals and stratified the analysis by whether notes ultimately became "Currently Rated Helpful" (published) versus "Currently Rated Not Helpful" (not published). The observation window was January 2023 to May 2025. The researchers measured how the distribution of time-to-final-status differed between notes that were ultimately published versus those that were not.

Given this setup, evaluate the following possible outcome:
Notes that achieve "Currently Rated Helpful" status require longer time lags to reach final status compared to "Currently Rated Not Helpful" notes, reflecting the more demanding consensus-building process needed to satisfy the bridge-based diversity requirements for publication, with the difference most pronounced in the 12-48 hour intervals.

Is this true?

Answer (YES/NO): NO